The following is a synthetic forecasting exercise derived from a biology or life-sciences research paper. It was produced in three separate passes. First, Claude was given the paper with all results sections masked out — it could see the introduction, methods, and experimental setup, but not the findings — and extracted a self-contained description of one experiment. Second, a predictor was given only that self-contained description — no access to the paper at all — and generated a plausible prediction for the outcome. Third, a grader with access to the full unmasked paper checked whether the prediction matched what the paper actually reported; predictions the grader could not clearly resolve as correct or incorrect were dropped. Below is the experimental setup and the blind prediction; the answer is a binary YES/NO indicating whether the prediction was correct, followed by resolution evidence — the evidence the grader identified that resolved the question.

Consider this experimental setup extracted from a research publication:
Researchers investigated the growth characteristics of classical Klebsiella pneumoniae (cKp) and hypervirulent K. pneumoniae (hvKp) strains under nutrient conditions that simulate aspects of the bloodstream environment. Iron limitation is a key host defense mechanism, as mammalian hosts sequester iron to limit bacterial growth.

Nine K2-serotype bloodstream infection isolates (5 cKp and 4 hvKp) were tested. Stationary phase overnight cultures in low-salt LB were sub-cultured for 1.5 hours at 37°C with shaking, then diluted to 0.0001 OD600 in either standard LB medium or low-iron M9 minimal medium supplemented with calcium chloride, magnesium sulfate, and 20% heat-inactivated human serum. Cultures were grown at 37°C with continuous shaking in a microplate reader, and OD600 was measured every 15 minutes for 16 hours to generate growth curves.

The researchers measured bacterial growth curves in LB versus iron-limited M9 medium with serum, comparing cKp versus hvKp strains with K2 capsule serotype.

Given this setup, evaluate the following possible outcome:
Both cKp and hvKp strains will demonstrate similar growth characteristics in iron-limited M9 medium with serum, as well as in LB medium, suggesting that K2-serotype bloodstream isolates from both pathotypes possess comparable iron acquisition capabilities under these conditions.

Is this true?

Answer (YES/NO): YES